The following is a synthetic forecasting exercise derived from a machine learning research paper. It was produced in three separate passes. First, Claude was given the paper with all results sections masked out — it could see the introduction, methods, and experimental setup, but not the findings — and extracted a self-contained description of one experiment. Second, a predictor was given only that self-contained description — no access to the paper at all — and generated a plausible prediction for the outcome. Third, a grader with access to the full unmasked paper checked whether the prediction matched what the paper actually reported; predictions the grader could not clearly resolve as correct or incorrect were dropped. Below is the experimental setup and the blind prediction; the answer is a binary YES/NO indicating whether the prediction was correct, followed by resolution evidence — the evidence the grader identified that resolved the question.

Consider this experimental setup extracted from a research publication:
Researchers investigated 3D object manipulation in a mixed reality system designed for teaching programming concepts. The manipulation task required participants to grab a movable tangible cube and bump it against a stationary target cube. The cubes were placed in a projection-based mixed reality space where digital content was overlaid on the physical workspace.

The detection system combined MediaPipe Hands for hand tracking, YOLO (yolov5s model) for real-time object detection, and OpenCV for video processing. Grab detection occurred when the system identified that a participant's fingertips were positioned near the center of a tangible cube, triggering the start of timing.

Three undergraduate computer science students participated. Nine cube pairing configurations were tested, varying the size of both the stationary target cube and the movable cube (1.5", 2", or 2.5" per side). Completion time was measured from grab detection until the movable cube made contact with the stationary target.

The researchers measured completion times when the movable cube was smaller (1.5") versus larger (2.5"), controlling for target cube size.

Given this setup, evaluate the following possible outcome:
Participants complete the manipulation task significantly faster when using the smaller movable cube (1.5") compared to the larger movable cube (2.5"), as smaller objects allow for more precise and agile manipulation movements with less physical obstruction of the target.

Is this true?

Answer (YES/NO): NO